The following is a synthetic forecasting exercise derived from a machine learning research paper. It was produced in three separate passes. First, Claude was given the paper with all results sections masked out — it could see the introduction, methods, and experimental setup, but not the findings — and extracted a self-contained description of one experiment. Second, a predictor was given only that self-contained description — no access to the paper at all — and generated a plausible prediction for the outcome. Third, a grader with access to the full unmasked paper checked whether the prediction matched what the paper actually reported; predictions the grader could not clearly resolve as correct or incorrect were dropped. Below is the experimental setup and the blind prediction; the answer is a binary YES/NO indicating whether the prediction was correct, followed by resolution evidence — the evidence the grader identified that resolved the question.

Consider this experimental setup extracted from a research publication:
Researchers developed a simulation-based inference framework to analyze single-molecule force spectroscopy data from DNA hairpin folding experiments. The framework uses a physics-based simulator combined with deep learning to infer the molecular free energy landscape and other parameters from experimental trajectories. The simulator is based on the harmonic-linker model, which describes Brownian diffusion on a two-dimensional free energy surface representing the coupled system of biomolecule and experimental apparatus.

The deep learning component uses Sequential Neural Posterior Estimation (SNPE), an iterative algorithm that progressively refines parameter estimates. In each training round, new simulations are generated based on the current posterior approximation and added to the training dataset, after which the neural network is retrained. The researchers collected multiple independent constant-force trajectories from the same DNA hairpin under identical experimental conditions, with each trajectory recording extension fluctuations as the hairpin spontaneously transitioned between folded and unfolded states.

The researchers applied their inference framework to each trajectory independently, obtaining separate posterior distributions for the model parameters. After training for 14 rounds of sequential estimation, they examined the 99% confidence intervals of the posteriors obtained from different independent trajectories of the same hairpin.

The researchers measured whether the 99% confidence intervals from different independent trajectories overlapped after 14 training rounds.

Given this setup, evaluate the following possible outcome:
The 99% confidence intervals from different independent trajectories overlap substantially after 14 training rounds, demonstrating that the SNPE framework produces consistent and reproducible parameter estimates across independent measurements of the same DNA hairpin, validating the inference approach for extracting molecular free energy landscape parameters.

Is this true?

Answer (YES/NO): YES